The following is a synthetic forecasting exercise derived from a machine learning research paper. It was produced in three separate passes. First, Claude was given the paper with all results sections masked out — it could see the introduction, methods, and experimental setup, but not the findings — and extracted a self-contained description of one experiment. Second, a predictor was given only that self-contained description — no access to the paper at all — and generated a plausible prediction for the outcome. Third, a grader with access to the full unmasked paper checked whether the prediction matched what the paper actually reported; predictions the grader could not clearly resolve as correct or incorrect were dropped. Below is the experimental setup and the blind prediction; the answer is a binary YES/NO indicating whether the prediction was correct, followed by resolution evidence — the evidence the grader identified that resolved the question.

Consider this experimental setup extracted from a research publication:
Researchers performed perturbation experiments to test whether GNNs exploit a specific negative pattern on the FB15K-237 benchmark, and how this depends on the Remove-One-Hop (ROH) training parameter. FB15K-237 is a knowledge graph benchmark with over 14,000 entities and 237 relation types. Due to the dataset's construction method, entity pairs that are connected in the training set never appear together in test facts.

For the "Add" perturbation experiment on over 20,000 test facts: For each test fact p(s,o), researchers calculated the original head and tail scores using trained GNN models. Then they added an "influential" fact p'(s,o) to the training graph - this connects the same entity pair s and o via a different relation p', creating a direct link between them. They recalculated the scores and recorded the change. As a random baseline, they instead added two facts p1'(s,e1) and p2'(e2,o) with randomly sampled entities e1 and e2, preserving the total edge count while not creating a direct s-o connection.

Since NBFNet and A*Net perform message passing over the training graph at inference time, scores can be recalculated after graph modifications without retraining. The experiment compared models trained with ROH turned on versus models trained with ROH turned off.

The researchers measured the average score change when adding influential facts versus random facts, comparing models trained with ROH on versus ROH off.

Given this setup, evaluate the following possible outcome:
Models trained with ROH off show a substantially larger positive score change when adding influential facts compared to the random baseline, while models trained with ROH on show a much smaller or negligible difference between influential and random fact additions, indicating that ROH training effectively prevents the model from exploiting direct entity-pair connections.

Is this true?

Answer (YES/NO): NO